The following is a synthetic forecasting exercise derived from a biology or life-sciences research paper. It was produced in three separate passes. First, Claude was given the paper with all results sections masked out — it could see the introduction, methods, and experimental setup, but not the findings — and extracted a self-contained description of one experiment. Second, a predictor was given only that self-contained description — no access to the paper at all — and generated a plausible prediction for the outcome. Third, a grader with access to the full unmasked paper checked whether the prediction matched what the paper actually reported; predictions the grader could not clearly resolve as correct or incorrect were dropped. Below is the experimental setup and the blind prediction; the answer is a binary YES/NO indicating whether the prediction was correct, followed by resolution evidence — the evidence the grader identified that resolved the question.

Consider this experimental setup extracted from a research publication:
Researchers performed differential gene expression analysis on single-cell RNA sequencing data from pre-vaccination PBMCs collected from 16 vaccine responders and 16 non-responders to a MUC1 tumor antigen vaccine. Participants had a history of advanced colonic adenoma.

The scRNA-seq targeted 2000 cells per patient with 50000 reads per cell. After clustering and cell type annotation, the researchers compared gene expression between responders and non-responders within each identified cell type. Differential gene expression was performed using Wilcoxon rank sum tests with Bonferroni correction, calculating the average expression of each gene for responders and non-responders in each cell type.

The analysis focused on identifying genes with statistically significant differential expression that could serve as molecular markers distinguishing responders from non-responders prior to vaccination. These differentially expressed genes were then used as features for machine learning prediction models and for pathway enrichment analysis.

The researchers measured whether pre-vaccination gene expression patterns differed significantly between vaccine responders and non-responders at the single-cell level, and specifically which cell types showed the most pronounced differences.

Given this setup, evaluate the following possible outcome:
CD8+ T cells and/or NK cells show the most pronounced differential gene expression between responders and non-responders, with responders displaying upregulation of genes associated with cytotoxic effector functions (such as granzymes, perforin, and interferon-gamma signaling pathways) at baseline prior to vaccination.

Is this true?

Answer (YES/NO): NO